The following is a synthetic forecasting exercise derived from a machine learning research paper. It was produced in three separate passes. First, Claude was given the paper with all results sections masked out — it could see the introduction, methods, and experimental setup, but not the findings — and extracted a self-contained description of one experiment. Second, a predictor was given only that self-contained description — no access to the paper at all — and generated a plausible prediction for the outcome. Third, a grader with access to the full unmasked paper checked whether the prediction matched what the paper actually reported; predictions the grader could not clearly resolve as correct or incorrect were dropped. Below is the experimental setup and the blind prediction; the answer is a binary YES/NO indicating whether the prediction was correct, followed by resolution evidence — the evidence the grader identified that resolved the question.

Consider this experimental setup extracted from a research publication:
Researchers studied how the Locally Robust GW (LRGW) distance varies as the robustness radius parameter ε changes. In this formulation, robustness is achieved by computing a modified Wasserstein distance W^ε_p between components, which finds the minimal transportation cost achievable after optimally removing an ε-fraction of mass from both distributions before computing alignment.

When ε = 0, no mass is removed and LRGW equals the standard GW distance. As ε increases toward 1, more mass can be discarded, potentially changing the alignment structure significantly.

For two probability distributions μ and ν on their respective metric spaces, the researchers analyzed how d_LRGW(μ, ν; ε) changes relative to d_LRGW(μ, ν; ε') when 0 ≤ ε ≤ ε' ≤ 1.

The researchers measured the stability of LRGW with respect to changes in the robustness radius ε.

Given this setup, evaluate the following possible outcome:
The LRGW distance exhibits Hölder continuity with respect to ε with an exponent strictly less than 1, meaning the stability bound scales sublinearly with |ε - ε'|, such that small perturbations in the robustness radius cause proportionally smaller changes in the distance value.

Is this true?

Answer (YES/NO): NO